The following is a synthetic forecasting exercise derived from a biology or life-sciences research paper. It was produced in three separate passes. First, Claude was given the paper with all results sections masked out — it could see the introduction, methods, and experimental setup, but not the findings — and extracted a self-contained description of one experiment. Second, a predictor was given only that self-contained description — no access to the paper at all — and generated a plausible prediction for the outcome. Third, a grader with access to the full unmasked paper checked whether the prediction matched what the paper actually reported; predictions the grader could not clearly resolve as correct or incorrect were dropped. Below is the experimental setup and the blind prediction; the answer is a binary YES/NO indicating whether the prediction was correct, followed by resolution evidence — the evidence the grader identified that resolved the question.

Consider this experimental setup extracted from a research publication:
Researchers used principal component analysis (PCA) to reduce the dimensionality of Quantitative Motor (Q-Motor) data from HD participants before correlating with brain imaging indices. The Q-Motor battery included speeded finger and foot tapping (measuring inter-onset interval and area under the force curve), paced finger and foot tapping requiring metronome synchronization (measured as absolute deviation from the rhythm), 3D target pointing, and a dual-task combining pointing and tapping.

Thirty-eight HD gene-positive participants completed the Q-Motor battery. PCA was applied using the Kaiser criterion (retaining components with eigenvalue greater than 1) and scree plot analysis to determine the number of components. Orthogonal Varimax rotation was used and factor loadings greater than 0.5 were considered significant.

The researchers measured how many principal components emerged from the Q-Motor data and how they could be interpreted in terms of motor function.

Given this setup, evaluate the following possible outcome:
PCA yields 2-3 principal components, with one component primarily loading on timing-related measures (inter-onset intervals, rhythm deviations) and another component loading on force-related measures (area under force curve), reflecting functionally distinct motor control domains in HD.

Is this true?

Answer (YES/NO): NO